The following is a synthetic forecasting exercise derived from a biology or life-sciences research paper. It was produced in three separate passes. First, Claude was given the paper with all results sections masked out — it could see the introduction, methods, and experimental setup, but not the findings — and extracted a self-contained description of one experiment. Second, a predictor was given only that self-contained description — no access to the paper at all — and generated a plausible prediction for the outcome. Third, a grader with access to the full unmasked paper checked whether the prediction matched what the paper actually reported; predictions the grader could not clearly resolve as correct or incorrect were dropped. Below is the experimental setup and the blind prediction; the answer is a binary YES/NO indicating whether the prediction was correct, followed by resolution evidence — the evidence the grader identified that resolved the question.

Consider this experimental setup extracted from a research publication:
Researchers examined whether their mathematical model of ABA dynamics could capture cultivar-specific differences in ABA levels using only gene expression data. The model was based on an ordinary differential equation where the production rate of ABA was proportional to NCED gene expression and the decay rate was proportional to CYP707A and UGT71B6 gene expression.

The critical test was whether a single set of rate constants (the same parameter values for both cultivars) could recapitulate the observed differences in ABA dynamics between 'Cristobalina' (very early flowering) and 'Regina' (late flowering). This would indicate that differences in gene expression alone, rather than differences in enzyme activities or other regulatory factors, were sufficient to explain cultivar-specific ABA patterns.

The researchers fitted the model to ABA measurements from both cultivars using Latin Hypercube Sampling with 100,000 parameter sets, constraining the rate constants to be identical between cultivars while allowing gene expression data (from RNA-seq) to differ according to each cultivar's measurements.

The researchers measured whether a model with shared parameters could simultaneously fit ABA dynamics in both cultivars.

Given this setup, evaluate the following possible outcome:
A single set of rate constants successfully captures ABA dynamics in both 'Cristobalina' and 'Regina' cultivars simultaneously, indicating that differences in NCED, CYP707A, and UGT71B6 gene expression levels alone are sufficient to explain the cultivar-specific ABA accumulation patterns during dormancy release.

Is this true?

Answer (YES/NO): YES